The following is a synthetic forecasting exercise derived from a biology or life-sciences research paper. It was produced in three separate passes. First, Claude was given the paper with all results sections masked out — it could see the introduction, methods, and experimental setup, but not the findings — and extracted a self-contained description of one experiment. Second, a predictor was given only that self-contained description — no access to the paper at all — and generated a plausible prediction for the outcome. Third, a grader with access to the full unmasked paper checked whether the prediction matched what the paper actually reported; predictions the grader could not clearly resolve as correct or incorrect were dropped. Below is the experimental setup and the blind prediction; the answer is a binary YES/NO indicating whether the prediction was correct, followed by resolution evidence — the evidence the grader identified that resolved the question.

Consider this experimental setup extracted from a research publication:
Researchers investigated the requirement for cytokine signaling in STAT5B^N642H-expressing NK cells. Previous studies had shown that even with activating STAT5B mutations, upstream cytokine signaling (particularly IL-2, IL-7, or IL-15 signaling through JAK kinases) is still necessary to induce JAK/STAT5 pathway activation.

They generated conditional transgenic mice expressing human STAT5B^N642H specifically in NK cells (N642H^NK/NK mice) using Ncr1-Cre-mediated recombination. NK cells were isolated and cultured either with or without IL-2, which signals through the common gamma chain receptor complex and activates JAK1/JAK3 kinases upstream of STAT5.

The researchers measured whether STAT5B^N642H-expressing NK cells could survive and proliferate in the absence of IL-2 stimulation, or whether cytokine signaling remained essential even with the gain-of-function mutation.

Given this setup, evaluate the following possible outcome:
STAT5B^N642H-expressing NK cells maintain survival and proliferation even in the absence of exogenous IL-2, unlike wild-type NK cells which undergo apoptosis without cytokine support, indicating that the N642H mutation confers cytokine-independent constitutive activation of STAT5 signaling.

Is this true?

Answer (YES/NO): NO